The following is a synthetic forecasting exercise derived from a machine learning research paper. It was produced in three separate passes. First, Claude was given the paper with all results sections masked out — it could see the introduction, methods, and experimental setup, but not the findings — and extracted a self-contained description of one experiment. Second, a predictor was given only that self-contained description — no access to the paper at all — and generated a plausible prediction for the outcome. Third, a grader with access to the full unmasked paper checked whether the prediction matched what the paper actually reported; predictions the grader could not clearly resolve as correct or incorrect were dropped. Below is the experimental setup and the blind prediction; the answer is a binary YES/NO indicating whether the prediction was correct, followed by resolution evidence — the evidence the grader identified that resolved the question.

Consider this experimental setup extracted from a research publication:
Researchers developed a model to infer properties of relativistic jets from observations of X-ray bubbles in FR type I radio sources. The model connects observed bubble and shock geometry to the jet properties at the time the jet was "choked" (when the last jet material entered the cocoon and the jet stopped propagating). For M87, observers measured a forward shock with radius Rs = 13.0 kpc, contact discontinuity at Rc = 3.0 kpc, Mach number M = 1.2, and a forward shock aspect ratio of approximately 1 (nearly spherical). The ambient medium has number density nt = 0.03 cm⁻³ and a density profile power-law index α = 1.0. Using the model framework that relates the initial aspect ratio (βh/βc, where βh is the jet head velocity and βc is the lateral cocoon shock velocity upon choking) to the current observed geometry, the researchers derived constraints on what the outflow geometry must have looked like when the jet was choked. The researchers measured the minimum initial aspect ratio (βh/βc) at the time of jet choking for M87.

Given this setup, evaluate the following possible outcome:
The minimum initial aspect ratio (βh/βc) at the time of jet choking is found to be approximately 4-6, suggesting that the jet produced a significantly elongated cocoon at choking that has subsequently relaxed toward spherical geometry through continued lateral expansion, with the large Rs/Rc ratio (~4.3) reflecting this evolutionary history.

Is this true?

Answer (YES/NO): NO